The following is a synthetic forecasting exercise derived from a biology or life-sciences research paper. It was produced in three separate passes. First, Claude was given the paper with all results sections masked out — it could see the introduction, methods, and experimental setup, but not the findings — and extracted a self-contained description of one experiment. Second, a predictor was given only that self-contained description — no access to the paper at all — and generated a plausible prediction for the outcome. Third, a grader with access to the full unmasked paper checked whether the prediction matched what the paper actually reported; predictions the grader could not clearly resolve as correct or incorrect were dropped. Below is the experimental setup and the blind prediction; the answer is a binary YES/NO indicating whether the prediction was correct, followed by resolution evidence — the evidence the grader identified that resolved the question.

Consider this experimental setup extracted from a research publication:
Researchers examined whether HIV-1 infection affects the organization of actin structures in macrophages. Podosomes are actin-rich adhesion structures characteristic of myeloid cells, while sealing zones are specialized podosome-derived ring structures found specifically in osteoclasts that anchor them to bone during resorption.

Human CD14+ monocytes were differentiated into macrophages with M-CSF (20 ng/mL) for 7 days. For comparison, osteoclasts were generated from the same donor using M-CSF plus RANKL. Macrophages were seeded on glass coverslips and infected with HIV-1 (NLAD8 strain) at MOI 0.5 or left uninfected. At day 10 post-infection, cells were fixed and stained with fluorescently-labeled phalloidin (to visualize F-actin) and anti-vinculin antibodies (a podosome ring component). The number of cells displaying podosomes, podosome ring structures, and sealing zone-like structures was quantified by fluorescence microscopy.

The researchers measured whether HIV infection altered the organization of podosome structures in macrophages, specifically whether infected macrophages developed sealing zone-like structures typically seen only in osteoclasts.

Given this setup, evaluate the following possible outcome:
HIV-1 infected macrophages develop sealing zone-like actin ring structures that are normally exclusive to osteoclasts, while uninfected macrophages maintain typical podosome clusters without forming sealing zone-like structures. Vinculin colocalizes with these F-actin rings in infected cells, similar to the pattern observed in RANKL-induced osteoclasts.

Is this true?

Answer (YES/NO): YES